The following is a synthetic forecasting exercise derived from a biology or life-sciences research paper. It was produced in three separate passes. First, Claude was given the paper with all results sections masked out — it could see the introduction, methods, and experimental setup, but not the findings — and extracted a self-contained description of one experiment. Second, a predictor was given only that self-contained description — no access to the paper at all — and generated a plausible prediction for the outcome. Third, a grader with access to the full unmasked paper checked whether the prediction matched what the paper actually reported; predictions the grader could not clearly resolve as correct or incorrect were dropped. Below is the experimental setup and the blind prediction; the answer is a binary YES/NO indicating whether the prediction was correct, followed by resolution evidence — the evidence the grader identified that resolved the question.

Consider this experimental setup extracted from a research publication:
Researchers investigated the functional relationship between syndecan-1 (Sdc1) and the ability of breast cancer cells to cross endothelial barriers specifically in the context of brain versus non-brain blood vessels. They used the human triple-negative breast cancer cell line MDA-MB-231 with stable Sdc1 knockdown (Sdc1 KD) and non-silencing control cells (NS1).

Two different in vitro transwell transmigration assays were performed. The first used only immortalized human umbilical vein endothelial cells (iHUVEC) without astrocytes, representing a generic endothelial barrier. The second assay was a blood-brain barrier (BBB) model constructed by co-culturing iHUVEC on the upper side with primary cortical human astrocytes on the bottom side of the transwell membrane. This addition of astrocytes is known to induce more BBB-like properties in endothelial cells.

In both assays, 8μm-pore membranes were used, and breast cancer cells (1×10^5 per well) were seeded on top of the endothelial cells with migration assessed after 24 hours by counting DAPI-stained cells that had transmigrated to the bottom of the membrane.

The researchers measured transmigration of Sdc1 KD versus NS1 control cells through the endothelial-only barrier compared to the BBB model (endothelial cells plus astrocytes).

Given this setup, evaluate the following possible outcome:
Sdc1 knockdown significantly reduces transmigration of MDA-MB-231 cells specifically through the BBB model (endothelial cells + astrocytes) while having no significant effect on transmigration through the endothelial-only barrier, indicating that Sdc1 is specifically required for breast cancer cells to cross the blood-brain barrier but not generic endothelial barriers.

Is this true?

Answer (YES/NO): NO